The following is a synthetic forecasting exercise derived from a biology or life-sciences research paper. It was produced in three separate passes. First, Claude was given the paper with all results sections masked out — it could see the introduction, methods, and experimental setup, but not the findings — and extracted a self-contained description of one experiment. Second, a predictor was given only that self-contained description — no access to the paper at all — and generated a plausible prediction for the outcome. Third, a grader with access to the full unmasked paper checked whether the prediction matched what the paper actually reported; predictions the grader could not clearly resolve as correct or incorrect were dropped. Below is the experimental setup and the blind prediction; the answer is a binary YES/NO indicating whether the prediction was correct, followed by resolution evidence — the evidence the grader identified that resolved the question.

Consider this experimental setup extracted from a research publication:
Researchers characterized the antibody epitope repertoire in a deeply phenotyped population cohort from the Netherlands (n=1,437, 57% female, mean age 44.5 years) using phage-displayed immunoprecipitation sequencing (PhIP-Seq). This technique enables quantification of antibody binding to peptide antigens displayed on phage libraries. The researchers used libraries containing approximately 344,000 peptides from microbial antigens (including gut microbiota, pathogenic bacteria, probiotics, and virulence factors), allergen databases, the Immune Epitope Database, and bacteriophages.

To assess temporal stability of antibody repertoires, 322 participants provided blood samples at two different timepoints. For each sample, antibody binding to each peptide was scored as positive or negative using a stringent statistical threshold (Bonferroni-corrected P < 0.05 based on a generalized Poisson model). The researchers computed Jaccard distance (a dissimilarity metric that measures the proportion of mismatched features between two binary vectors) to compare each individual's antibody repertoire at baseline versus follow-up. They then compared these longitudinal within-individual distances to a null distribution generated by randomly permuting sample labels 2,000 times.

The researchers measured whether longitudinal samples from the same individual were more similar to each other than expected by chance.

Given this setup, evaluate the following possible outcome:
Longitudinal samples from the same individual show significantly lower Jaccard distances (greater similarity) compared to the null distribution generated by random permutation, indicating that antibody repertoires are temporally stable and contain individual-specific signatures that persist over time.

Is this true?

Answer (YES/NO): YES